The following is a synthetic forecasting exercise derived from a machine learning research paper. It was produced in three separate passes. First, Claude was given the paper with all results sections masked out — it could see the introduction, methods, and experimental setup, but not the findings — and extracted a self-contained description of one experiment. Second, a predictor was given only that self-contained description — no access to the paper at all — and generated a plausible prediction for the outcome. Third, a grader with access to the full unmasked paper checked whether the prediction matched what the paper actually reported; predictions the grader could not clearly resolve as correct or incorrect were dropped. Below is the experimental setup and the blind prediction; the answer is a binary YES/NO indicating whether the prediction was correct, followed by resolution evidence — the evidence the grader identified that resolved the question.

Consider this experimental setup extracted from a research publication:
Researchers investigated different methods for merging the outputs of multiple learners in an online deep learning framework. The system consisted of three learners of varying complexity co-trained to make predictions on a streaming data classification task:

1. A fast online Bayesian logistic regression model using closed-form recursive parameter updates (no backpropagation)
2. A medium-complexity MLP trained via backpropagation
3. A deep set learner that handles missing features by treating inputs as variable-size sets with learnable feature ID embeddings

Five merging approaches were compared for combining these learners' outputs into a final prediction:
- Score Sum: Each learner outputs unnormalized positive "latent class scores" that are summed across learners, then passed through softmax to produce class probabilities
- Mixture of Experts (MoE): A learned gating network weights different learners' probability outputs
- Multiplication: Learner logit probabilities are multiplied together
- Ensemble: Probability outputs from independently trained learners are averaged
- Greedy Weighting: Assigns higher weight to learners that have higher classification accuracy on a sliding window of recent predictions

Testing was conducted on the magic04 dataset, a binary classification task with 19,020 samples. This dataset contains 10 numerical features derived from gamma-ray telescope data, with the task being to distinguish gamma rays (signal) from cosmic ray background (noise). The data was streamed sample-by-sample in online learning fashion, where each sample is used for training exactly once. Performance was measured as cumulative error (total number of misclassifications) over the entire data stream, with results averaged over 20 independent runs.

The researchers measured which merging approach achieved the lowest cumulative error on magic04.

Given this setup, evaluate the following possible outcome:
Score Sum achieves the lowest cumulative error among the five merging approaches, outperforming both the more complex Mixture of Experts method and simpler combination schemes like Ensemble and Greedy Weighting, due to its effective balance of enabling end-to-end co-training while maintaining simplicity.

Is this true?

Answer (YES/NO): NO